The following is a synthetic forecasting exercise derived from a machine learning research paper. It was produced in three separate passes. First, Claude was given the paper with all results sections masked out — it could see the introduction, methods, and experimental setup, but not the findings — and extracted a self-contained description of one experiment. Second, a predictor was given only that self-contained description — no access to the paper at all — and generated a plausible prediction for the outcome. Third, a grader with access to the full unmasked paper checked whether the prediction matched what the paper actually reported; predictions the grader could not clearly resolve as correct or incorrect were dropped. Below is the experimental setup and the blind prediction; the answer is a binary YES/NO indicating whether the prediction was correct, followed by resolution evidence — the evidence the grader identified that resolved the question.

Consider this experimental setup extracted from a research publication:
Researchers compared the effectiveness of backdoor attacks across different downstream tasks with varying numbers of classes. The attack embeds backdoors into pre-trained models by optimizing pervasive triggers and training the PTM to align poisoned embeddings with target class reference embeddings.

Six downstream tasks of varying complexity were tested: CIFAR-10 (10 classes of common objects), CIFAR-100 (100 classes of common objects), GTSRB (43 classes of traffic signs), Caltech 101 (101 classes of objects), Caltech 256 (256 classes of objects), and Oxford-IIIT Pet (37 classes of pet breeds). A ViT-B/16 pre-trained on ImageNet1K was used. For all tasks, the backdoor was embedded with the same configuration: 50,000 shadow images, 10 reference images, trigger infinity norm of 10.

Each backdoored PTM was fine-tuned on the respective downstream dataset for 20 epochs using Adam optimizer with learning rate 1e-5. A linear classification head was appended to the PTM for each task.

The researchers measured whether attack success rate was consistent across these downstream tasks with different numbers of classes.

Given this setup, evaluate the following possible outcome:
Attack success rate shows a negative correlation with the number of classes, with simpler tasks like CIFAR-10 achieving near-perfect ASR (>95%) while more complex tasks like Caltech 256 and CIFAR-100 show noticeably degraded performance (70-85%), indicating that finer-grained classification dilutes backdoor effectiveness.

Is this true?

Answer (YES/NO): NO